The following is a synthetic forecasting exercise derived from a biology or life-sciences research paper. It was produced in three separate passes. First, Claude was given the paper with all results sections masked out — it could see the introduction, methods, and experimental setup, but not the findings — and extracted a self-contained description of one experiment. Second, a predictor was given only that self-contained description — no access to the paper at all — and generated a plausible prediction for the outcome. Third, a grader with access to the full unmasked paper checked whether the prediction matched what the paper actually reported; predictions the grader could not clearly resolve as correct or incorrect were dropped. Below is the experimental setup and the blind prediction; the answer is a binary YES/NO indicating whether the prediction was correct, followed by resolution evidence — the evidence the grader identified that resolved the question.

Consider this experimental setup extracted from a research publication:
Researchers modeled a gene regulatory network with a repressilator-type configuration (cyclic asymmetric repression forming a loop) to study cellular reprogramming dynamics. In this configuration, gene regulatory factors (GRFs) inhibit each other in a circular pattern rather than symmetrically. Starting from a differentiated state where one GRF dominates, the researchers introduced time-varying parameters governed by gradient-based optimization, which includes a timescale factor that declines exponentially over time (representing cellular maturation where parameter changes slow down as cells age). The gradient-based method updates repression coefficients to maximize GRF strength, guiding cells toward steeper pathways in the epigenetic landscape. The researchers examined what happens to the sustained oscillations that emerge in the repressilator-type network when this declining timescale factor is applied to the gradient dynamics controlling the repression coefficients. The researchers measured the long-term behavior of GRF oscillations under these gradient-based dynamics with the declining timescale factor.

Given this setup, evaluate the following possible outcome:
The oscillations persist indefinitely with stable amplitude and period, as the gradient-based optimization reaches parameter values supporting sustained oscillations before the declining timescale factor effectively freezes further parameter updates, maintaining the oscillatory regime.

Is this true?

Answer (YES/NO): NO